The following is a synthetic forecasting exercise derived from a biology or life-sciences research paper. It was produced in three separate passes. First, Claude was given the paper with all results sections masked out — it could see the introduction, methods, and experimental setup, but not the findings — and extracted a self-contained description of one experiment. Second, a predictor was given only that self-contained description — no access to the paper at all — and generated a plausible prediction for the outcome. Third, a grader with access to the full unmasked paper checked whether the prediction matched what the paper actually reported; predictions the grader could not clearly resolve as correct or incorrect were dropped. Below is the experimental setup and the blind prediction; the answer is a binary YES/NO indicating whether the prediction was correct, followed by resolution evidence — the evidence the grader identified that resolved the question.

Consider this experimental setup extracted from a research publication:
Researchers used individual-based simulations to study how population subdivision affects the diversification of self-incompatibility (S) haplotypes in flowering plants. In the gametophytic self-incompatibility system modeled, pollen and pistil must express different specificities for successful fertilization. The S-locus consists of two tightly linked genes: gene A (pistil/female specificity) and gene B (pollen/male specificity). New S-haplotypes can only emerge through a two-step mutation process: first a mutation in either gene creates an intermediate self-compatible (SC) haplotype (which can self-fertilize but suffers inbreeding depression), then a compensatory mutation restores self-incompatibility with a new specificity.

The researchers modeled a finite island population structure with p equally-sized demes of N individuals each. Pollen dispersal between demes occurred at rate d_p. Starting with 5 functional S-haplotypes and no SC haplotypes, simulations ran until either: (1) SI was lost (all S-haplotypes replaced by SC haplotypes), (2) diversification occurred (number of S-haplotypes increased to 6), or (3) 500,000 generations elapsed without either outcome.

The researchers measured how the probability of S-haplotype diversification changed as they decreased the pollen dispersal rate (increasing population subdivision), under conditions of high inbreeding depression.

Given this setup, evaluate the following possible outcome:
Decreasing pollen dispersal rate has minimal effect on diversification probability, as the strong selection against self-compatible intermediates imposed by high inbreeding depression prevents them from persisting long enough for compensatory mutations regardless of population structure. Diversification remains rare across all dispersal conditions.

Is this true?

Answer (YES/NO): NO